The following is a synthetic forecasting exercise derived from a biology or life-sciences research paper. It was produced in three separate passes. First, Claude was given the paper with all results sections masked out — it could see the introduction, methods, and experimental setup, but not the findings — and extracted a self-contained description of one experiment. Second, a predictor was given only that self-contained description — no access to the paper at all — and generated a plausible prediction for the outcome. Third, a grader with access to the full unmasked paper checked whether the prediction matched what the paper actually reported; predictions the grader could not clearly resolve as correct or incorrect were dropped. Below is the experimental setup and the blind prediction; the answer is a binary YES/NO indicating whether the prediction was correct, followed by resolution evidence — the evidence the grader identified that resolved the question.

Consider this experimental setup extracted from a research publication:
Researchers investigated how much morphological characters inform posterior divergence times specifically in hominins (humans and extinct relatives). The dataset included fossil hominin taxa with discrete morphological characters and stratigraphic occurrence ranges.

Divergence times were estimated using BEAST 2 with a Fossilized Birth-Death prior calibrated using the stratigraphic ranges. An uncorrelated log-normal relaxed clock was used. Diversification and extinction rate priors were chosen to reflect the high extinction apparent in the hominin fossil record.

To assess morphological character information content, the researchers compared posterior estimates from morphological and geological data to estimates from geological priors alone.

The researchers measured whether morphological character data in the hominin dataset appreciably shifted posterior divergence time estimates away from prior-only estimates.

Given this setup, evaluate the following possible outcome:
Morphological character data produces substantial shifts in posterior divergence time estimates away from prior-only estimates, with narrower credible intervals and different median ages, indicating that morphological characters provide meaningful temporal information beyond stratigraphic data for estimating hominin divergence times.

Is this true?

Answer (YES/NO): NO